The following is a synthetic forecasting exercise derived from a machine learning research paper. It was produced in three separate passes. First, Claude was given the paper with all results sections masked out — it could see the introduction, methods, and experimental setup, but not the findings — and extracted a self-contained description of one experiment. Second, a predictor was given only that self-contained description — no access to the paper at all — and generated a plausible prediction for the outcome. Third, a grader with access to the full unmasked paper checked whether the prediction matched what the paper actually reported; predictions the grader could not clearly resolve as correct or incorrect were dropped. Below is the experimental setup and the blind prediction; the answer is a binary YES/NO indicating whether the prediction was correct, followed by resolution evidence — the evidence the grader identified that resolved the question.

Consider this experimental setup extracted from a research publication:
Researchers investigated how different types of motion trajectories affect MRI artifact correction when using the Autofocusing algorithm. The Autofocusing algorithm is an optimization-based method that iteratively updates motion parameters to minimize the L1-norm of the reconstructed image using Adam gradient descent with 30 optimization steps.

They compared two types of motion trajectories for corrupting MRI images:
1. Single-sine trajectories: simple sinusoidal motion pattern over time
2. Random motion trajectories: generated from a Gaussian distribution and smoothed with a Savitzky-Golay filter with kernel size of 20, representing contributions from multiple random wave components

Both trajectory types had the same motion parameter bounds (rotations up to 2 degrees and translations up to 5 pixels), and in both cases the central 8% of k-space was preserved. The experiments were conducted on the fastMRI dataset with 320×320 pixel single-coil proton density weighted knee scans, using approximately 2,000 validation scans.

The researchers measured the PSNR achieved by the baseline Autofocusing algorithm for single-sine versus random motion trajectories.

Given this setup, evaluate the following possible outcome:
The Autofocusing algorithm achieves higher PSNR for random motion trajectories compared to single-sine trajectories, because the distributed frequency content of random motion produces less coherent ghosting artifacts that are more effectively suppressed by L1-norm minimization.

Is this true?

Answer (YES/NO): YES